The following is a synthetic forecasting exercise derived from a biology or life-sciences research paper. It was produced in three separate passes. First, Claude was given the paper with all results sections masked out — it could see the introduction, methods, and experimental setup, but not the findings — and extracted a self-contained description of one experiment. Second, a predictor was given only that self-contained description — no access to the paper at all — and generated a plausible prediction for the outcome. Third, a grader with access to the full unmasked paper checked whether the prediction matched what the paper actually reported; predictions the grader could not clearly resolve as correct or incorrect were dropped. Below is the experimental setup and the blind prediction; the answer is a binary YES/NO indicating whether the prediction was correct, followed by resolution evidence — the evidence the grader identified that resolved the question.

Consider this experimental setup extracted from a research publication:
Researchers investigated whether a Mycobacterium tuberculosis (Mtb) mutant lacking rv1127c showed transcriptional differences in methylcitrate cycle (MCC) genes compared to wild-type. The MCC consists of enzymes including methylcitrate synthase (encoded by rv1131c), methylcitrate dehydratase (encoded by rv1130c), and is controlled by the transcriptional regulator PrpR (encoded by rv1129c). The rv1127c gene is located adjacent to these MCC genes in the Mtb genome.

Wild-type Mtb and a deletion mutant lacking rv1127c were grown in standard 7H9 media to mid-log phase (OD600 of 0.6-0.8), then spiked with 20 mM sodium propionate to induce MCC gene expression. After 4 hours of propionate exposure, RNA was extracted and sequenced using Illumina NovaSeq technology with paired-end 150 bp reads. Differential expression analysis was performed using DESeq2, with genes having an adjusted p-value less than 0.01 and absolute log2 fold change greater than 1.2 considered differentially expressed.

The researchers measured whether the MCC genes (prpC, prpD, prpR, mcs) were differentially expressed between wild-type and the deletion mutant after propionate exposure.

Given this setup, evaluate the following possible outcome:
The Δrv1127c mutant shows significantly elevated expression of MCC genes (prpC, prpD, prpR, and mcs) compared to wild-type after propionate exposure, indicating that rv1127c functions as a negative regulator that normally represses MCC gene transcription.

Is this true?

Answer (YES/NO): NO